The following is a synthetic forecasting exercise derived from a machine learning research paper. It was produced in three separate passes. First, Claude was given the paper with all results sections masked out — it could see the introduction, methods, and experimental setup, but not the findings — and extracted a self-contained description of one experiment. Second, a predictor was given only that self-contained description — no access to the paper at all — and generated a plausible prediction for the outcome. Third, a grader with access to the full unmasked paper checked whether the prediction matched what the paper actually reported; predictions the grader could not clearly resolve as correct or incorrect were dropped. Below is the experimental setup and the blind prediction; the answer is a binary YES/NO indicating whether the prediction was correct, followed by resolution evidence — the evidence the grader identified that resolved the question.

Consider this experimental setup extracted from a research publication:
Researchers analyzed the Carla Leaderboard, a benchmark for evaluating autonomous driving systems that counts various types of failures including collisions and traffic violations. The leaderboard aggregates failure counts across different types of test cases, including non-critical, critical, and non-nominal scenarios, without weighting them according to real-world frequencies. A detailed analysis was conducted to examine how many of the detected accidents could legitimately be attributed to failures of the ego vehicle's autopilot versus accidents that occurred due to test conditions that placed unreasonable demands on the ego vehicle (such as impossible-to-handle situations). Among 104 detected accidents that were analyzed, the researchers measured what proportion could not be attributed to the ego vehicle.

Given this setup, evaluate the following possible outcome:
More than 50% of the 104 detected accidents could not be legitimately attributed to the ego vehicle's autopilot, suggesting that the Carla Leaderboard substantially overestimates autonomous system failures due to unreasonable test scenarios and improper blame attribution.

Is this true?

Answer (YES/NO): NO